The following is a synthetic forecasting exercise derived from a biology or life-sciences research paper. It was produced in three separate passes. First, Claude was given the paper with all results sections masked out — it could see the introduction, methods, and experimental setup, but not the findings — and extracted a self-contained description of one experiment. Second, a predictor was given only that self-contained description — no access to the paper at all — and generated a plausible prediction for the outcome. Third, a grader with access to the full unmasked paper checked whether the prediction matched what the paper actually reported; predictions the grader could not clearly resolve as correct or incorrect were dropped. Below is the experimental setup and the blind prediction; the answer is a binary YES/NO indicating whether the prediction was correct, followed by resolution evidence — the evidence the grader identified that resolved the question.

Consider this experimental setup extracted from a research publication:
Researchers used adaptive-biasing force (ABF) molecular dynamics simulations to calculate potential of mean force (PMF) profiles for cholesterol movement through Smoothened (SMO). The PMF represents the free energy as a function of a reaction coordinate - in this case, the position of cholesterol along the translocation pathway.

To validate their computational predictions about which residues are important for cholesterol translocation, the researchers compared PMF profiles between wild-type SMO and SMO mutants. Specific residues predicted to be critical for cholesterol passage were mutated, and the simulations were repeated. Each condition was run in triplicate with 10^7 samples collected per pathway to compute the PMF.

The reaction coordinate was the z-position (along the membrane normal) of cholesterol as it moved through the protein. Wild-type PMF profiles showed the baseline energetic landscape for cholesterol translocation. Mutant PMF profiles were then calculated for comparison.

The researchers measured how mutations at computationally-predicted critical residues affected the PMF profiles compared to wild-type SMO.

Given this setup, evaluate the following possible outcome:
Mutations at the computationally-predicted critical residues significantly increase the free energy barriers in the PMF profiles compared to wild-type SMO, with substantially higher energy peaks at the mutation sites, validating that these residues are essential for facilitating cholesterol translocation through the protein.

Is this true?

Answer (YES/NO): YES